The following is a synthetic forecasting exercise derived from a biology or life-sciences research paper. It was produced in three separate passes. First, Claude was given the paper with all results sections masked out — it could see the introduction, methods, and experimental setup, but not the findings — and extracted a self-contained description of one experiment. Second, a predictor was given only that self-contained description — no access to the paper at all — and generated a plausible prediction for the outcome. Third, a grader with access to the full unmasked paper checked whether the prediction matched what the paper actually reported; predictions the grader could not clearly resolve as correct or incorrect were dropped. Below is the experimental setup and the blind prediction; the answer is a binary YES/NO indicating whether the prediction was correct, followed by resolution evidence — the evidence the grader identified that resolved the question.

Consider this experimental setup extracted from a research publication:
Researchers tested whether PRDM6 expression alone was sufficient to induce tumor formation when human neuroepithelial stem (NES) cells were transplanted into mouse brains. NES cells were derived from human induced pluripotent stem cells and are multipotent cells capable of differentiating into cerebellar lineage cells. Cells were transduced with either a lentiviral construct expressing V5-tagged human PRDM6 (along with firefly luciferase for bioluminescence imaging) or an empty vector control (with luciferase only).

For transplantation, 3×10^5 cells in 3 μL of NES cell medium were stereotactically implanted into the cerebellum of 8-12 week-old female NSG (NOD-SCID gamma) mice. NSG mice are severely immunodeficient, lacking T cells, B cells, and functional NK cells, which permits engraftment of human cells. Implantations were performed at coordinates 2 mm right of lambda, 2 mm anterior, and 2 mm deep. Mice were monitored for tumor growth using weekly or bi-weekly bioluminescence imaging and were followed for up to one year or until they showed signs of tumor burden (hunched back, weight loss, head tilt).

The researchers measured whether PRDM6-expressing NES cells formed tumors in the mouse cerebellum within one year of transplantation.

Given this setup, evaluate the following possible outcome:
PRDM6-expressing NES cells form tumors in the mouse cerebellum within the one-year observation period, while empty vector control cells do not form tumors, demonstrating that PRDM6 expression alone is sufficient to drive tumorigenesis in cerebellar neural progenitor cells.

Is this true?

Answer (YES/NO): YES